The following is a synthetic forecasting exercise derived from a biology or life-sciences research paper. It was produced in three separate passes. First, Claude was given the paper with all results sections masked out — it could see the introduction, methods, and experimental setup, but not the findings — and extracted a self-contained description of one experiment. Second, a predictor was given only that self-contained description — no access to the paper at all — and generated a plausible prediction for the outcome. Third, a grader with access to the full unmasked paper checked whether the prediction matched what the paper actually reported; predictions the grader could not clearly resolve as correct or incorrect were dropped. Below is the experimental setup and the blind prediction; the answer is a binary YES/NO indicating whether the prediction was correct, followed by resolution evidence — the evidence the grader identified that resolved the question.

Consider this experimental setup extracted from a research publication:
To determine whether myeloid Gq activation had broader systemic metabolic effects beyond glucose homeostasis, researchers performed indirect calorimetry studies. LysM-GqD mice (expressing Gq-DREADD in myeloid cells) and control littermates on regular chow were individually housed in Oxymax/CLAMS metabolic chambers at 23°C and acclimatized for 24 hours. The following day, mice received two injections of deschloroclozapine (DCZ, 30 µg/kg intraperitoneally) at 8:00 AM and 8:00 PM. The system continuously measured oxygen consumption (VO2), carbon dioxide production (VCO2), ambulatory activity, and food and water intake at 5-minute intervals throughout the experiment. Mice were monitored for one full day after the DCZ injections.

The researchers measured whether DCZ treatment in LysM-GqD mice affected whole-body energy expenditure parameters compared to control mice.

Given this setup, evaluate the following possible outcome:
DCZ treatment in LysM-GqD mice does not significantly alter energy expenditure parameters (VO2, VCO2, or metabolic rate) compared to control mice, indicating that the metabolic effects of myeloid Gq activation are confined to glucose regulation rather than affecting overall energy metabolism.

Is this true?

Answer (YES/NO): YES